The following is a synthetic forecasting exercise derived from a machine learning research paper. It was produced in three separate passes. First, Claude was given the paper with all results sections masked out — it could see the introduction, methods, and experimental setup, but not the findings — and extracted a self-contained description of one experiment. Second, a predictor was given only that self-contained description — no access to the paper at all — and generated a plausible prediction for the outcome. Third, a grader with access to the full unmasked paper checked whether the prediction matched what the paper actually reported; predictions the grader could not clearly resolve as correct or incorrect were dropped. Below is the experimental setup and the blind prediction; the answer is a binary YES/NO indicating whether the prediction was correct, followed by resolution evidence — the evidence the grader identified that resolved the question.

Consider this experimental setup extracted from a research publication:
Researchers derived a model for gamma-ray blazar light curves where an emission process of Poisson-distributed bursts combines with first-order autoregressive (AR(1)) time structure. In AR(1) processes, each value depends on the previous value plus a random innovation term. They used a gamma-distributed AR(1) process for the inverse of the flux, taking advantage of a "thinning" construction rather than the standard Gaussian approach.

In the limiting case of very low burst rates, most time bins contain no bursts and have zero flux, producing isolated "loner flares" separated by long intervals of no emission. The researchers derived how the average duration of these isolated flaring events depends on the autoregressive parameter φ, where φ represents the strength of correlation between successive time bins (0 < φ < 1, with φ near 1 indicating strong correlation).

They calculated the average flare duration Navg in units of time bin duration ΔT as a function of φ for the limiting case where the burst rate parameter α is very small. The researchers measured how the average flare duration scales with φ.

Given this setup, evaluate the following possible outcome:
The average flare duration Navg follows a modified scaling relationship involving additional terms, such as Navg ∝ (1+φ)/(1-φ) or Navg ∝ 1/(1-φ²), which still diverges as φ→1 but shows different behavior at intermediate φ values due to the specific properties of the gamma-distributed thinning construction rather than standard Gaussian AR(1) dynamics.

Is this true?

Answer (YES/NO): YES